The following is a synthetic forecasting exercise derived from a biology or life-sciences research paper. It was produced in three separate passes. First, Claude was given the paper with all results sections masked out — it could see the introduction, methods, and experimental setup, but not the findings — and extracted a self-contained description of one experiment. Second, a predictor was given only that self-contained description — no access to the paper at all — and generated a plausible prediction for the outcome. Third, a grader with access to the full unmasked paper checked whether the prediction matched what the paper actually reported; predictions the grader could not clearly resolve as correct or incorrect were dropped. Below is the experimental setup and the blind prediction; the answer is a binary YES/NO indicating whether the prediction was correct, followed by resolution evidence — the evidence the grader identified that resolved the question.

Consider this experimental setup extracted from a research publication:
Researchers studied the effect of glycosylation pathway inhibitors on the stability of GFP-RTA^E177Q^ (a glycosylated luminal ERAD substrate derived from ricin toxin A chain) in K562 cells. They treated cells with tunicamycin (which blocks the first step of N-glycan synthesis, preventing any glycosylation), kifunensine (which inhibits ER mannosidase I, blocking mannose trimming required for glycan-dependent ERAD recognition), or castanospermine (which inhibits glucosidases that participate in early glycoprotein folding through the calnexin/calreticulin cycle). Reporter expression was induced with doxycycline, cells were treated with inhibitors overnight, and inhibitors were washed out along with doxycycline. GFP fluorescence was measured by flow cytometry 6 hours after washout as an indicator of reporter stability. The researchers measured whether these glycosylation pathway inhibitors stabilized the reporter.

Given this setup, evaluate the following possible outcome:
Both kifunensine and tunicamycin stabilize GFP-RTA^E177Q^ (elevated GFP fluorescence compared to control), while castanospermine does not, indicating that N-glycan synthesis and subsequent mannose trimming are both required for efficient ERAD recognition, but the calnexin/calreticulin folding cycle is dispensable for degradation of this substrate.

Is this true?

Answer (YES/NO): NO